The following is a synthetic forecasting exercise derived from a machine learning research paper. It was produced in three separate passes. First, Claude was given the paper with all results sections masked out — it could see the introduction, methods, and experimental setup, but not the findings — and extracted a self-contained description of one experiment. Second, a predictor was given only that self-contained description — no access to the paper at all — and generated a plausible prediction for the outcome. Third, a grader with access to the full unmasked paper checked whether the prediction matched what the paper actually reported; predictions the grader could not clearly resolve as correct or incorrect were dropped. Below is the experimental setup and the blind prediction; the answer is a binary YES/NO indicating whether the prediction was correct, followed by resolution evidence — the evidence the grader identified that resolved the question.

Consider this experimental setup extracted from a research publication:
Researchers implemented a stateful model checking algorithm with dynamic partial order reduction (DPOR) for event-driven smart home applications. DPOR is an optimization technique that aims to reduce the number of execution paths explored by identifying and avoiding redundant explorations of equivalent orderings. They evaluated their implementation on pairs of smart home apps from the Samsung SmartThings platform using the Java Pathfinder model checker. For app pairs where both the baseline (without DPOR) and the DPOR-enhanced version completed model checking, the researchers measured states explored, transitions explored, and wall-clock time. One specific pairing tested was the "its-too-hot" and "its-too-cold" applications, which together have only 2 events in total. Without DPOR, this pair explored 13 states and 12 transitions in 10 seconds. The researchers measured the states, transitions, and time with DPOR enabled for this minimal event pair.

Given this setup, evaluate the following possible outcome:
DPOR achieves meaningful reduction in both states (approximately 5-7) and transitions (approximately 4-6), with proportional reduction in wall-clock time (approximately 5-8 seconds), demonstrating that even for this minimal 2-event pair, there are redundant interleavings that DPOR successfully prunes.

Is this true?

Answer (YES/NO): NO